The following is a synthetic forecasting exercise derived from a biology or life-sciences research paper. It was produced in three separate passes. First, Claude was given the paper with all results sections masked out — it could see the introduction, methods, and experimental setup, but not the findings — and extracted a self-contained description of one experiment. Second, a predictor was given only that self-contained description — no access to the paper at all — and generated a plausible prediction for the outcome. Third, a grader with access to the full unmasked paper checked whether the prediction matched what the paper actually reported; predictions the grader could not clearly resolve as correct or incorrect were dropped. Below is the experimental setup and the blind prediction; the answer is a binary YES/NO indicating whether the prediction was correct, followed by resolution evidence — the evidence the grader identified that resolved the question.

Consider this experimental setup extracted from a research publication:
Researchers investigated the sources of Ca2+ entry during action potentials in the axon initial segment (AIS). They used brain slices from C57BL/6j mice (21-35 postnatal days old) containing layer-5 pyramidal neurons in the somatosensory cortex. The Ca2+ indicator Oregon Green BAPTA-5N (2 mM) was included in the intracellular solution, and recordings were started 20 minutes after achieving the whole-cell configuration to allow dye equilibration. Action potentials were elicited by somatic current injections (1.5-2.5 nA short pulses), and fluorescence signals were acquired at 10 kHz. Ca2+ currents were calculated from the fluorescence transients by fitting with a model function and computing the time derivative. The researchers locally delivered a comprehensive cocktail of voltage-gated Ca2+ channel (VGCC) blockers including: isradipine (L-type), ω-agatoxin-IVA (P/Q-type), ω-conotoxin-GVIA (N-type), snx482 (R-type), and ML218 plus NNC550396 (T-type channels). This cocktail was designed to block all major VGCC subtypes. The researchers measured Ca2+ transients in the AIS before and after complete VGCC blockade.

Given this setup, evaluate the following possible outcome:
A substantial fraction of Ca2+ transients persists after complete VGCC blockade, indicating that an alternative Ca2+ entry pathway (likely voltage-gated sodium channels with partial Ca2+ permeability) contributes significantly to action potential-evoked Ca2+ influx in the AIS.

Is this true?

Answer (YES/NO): YES